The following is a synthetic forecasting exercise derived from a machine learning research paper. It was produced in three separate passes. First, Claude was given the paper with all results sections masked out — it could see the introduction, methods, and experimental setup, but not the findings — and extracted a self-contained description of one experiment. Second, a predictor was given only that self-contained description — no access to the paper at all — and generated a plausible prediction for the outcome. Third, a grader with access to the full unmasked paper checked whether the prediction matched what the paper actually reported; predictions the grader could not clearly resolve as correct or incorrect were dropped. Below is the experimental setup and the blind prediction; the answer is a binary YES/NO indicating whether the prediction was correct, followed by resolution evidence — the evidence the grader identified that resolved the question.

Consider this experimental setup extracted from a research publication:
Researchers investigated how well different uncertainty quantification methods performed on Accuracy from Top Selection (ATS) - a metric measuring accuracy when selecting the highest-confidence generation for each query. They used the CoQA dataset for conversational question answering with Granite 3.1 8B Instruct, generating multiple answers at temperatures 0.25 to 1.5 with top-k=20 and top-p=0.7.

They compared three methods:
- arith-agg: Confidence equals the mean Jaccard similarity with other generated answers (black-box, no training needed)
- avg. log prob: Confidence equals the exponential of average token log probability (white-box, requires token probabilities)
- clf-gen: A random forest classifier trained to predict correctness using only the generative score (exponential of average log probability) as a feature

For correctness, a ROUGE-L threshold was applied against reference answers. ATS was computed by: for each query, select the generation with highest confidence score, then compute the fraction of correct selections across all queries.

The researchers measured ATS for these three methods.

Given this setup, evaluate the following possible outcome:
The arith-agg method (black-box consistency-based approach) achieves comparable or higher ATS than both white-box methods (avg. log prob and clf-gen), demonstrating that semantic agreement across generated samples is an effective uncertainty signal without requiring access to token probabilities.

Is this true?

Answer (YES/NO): NO